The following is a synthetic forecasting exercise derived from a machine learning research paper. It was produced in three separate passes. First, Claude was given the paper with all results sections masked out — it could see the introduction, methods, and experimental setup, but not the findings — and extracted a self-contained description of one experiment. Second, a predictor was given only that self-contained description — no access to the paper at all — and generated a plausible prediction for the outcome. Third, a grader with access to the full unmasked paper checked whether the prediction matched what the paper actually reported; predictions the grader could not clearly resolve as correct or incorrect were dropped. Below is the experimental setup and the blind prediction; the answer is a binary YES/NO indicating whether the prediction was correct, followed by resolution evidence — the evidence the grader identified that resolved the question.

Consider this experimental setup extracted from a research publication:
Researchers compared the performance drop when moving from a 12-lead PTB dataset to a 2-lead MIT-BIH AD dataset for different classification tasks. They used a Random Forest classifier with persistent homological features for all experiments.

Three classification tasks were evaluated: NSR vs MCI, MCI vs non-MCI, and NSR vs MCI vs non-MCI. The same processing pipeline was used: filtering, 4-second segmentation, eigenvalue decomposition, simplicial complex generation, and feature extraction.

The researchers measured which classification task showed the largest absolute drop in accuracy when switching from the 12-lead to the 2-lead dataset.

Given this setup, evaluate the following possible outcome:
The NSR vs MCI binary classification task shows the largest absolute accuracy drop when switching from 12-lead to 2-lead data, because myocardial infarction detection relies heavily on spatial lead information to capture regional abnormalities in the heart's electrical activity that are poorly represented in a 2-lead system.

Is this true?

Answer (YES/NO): NO